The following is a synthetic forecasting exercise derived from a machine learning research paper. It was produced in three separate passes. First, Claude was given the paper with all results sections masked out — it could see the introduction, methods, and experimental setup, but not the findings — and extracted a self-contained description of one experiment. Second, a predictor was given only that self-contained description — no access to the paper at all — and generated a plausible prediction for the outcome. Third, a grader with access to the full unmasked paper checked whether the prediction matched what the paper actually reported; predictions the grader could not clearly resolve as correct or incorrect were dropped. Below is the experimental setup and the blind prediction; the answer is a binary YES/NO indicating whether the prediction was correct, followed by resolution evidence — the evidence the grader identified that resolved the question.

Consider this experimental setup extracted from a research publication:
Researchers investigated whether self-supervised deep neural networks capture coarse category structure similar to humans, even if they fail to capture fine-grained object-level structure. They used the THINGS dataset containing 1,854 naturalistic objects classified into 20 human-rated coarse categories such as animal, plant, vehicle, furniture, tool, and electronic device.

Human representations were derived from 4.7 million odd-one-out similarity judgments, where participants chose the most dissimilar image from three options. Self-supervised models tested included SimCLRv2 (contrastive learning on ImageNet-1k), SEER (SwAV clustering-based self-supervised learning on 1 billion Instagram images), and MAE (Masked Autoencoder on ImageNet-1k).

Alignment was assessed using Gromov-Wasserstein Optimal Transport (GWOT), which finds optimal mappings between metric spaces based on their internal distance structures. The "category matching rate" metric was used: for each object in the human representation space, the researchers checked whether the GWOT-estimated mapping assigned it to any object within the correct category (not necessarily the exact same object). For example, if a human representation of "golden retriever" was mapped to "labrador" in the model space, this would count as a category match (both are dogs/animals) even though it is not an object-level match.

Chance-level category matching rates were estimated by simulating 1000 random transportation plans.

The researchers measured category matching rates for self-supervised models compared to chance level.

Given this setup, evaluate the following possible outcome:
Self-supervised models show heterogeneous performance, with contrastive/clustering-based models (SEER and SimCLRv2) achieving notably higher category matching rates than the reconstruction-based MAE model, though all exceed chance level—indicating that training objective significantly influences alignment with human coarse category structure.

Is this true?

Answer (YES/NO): NO